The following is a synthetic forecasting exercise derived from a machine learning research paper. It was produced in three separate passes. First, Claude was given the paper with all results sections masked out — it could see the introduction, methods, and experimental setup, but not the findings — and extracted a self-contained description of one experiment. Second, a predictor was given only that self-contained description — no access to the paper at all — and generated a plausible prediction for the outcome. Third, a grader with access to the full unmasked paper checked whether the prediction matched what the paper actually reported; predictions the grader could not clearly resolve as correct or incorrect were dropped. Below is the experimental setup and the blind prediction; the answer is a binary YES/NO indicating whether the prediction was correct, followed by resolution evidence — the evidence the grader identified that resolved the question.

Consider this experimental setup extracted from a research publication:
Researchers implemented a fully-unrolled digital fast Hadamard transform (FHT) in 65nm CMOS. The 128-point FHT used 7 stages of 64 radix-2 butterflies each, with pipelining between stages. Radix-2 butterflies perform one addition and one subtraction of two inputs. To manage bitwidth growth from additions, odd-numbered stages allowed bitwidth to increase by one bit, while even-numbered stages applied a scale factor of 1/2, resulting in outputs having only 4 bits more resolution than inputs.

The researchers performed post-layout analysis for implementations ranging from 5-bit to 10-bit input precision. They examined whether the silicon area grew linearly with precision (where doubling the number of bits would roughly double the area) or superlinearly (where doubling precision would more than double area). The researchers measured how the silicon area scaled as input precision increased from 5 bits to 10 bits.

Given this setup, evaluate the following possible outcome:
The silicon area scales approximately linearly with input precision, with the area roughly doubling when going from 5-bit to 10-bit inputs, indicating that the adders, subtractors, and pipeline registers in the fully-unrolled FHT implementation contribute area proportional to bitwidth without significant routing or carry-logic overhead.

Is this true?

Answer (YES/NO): YES